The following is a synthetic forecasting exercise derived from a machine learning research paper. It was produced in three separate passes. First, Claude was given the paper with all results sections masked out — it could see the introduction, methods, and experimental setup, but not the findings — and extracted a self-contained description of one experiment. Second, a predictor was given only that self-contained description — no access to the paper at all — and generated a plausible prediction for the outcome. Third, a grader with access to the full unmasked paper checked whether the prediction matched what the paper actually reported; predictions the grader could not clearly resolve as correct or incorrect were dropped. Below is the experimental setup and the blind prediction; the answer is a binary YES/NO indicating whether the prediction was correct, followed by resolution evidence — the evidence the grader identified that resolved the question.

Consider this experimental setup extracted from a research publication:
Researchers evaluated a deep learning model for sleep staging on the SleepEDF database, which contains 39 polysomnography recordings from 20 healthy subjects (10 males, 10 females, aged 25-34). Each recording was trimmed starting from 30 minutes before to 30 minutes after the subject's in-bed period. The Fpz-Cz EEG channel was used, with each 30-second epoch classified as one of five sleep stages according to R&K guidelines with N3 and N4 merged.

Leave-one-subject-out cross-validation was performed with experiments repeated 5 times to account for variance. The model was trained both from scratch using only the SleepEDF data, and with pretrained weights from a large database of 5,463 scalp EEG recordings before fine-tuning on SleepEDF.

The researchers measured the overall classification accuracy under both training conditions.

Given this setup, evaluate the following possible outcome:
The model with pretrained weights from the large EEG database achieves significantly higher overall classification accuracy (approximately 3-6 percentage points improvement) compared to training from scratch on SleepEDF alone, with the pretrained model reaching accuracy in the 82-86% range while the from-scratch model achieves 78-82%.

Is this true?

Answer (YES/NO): NO